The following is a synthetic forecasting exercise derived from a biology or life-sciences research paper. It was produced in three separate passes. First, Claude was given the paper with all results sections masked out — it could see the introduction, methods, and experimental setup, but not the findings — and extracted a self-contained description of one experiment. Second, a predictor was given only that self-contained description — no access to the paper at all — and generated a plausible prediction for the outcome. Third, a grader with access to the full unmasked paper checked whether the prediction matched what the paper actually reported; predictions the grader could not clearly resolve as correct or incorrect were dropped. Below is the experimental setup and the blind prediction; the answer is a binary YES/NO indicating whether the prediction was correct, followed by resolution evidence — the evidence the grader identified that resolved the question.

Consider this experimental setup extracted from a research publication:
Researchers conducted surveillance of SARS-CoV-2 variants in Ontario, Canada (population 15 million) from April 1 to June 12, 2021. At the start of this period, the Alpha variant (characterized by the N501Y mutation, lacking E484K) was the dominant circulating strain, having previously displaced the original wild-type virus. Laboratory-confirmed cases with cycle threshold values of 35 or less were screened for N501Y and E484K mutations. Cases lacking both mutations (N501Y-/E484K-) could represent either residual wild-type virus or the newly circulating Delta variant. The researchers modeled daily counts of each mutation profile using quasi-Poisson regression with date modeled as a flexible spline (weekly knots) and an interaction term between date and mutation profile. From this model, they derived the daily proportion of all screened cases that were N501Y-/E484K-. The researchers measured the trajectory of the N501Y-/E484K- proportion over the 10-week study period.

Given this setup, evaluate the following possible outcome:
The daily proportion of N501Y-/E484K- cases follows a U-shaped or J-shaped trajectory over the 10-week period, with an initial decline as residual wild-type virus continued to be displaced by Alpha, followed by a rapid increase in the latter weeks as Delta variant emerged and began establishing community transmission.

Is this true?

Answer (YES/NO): YES